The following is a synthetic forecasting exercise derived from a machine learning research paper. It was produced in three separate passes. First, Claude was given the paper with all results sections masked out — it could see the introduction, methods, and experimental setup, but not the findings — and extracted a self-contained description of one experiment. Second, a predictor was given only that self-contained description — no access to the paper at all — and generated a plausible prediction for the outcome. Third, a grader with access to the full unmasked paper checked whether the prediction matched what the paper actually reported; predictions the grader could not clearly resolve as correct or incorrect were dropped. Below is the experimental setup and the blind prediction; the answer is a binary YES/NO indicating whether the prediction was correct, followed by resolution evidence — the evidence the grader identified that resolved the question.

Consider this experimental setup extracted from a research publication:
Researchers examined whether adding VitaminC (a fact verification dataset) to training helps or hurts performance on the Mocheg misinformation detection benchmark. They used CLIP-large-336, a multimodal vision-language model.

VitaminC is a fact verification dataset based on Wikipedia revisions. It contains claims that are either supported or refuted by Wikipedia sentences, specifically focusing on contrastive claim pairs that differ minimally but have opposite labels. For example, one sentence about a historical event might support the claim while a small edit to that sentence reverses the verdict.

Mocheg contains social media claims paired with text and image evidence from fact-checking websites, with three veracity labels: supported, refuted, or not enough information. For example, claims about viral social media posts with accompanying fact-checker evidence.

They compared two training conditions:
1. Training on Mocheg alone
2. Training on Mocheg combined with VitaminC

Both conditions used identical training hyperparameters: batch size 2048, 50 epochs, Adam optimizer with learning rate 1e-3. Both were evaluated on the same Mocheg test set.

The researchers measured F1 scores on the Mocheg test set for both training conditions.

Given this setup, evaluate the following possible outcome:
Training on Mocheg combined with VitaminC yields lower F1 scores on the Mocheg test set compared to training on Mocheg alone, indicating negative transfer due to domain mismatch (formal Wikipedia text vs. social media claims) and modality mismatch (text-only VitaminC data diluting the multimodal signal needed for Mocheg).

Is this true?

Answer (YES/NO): YES